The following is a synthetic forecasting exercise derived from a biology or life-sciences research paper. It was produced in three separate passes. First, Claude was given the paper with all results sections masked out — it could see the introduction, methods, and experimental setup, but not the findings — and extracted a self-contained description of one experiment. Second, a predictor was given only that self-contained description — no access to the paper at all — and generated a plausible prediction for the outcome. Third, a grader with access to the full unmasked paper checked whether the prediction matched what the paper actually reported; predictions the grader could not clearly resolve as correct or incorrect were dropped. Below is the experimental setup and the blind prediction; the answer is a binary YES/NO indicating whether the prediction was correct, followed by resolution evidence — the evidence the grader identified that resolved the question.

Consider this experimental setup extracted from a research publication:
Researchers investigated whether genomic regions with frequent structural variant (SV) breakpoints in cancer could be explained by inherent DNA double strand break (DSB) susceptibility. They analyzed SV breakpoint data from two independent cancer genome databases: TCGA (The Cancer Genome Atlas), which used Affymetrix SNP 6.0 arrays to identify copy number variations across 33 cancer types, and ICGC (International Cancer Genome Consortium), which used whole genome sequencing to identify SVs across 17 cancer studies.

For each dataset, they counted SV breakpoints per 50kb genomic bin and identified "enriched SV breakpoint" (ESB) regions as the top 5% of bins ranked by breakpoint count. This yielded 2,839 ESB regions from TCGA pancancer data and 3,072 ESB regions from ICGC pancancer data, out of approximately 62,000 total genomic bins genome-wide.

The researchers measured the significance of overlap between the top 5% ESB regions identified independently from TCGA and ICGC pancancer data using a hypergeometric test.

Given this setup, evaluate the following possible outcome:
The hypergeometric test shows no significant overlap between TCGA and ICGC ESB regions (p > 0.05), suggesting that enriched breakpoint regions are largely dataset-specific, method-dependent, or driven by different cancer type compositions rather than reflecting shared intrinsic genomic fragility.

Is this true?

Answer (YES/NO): YES